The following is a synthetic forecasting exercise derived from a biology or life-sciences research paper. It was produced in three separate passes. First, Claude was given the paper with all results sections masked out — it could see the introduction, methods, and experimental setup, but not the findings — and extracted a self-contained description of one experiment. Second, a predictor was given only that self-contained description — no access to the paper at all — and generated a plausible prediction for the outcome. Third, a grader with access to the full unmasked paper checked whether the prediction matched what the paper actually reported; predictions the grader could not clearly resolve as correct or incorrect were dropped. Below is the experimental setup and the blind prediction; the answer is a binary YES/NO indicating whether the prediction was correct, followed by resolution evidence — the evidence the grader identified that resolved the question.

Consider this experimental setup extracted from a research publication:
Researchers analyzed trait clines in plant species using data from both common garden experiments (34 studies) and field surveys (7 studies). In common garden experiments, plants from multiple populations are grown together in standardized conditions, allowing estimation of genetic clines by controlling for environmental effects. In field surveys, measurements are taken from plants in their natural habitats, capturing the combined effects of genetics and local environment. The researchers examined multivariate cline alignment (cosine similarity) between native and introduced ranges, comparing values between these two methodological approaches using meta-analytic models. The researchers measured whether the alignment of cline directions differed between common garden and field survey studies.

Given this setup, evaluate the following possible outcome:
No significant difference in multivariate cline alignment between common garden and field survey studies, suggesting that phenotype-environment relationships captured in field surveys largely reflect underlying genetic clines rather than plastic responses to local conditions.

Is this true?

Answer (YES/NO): NO